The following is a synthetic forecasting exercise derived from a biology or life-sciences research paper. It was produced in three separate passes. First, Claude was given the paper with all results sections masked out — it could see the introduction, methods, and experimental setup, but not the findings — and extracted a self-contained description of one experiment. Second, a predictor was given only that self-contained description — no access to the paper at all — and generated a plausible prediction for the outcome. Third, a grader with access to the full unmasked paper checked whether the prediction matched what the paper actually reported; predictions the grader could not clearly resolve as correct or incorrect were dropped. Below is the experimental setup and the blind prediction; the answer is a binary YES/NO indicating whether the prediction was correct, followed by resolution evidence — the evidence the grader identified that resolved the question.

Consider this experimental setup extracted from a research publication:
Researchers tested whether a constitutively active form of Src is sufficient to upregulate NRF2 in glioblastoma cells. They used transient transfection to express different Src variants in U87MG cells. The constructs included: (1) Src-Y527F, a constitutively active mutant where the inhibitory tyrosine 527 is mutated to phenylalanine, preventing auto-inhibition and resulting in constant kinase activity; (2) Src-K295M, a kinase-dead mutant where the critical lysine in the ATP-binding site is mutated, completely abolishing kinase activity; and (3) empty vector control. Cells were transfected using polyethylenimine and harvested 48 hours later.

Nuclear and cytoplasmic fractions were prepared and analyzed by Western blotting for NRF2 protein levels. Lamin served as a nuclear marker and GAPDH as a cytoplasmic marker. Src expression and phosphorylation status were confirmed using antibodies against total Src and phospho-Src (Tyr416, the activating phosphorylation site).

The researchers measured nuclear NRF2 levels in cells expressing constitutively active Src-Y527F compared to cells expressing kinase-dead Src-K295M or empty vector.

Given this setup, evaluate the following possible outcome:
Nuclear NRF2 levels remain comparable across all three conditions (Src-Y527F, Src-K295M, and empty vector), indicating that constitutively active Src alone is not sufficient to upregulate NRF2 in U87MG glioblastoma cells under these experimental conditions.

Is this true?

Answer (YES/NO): NO